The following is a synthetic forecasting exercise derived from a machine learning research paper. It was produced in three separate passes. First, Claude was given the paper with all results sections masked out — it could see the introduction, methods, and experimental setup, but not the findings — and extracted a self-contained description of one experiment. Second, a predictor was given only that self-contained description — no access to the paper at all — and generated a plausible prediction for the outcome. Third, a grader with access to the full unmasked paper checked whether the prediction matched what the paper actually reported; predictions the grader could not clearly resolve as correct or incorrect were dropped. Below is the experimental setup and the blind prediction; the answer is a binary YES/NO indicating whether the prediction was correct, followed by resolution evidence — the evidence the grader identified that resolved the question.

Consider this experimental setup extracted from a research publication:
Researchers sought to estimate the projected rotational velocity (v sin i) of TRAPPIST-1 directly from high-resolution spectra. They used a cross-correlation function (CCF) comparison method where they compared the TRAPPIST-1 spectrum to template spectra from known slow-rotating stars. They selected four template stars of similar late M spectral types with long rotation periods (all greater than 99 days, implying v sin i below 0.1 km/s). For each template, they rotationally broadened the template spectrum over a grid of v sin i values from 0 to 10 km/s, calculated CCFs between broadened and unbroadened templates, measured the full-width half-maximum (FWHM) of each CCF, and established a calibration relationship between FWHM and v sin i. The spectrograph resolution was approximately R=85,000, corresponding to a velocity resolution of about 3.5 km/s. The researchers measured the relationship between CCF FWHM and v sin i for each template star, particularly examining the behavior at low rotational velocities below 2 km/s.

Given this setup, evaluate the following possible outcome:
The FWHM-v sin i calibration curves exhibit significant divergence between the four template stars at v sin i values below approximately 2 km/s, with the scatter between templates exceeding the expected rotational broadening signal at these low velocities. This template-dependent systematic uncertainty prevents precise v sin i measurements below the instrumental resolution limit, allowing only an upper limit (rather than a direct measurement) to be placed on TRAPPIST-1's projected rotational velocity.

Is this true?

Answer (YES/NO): NO